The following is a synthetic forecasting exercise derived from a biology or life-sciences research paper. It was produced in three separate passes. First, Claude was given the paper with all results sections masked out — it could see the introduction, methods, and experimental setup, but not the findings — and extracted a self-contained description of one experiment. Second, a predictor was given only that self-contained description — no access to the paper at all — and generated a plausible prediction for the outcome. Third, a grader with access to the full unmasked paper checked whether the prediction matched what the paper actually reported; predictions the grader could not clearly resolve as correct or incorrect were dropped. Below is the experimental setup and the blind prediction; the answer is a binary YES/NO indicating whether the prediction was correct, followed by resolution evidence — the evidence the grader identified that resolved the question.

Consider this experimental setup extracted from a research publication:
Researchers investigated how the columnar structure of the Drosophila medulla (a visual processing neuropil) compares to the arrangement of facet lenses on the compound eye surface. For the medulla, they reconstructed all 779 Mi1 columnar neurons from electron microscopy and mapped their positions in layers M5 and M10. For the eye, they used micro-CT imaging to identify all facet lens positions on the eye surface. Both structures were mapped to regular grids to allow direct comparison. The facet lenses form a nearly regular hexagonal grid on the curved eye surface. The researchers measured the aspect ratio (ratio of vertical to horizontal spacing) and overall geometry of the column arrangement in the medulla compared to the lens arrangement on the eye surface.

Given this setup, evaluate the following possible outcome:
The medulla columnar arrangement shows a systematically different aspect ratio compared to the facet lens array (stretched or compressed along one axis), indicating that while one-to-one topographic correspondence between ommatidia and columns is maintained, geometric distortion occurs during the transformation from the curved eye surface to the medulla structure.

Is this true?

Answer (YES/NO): YES